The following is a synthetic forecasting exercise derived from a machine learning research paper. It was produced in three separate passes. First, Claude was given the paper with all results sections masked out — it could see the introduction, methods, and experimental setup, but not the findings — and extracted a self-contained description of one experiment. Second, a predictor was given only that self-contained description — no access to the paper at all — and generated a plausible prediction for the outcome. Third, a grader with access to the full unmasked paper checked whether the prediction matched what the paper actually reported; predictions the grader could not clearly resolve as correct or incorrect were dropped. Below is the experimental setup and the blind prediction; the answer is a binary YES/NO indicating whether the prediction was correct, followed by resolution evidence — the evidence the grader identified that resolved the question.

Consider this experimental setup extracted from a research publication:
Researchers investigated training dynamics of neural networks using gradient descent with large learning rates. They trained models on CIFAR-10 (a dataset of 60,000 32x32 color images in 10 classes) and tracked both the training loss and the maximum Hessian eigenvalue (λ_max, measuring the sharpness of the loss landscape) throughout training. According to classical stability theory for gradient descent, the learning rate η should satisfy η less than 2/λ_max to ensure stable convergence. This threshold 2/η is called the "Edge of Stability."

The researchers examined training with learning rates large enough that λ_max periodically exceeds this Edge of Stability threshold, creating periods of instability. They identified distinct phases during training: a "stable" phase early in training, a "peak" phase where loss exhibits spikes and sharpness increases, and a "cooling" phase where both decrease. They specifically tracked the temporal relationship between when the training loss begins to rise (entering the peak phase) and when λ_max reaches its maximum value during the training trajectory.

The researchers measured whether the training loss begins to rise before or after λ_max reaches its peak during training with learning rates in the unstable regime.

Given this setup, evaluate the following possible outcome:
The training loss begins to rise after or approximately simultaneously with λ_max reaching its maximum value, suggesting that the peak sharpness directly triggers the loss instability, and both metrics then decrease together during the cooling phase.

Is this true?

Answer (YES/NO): NO